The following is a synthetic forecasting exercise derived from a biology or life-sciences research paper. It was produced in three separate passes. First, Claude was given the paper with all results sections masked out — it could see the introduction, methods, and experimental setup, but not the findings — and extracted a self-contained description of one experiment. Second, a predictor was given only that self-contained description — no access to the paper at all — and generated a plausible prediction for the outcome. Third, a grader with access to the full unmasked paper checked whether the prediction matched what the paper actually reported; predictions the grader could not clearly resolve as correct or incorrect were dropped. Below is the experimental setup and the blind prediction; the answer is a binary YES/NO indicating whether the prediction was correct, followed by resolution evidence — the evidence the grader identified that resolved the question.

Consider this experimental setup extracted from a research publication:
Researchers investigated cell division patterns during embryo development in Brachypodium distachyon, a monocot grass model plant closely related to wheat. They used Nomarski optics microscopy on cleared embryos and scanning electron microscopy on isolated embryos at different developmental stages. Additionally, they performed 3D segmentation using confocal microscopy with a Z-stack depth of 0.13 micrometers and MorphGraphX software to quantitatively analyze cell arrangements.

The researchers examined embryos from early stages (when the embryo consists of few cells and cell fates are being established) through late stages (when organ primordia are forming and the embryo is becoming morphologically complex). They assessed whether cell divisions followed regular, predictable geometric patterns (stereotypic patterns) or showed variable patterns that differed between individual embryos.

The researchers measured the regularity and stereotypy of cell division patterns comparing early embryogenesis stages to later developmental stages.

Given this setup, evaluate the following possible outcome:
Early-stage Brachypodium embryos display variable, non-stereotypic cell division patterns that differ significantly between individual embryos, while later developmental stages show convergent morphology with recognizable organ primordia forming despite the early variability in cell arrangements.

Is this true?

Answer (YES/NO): NO